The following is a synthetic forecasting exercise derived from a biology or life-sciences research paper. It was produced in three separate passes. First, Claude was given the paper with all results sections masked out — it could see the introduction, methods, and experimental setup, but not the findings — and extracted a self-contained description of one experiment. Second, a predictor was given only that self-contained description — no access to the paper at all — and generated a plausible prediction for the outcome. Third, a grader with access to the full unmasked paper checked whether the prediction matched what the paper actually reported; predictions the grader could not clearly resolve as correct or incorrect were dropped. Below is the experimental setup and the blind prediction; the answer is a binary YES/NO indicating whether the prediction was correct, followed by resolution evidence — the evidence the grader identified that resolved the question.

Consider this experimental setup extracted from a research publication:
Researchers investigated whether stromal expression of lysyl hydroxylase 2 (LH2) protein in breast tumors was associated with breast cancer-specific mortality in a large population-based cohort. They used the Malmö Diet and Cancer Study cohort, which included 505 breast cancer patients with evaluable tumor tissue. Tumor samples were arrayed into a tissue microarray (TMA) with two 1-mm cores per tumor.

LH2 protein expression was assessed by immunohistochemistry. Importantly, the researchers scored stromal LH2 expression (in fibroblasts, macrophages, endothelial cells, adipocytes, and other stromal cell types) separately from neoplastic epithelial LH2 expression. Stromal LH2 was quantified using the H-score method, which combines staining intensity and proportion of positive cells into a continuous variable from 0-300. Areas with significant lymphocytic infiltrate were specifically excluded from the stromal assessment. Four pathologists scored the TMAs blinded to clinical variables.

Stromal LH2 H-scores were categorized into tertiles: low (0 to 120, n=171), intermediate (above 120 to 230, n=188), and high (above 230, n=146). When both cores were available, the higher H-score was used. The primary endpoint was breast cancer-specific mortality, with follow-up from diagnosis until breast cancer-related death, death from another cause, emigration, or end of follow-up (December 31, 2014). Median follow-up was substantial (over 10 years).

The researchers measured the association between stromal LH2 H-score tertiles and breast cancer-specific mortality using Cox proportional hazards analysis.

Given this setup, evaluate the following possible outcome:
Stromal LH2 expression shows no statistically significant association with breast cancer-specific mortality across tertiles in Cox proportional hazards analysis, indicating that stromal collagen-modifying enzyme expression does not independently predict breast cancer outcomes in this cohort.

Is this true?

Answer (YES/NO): NO